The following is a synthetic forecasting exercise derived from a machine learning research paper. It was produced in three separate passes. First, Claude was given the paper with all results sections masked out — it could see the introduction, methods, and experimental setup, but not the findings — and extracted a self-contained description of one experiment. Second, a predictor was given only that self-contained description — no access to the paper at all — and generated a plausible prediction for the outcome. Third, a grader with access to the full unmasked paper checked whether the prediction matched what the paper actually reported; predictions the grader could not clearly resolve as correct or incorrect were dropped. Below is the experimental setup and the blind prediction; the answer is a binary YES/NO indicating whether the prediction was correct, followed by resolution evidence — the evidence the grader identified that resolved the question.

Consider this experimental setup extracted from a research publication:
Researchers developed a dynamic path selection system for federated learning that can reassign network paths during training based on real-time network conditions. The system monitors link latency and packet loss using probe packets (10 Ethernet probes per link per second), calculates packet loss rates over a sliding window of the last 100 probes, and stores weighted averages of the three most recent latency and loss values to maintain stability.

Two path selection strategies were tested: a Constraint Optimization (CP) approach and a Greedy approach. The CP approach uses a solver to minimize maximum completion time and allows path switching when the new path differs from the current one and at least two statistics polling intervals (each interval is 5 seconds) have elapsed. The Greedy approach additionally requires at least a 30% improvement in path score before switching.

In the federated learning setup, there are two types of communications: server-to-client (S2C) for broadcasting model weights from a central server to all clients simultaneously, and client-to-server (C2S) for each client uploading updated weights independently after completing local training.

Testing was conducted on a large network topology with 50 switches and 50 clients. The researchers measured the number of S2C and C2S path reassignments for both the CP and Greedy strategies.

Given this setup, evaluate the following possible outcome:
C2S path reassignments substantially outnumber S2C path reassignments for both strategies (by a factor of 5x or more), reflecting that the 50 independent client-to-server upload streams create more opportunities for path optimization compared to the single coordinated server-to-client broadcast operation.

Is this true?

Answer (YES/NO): NO